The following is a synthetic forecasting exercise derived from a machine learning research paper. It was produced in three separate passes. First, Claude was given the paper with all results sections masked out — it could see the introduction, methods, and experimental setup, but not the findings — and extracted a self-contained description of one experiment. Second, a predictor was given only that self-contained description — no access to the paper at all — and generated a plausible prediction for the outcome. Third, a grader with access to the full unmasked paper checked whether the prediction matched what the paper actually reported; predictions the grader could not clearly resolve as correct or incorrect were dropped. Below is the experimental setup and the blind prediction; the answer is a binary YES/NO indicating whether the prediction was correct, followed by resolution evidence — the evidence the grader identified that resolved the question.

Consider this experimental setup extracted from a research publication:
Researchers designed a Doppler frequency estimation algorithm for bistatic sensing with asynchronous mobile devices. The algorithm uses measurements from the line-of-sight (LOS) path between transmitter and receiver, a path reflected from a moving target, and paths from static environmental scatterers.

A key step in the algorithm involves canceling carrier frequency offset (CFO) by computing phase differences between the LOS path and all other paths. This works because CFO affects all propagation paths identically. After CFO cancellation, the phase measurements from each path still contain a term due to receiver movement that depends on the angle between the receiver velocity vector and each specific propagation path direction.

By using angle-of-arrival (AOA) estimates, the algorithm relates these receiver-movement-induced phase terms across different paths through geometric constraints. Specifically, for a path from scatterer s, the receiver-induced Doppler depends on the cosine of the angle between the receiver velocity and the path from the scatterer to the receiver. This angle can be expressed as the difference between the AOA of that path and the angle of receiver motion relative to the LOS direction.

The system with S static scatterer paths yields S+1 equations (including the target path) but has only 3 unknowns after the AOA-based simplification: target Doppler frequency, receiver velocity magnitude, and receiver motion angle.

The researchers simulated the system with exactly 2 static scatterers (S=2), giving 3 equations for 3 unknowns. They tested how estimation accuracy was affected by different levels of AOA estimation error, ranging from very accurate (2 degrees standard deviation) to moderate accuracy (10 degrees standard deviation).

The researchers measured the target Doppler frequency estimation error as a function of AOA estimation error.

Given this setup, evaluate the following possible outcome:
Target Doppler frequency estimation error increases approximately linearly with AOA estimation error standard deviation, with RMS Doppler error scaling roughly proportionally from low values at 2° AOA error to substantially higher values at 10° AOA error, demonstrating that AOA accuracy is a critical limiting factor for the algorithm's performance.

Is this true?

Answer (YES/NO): NO